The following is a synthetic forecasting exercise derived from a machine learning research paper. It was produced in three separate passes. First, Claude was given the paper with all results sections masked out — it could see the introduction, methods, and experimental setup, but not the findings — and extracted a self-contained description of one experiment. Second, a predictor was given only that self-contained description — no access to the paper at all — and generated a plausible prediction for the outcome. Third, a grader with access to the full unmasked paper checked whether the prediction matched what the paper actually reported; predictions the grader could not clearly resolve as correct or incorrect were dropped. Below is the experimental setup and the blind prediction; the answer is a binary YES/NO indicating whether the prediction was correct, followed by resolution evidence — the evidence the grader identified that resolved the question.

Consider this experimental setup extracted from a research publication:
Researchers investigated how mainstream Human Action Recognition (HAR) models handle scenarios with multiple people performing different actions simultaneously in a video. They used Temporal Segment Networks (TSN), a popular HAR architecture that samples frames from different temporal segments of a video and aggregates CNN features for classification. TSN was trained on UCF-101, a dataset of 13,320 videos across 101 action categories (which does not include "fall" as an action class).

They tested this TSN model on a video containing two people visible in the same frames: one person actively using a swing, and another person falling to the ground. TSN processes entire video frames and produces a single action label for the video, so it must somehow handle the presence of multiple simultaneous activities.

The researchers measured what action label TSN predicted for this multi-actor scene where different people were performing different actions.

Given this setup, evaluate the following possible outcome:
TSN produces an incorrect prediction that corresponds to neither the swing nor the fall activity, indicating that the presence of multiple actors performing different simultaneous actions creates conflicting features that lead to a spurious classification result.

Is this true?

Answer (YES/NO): NO